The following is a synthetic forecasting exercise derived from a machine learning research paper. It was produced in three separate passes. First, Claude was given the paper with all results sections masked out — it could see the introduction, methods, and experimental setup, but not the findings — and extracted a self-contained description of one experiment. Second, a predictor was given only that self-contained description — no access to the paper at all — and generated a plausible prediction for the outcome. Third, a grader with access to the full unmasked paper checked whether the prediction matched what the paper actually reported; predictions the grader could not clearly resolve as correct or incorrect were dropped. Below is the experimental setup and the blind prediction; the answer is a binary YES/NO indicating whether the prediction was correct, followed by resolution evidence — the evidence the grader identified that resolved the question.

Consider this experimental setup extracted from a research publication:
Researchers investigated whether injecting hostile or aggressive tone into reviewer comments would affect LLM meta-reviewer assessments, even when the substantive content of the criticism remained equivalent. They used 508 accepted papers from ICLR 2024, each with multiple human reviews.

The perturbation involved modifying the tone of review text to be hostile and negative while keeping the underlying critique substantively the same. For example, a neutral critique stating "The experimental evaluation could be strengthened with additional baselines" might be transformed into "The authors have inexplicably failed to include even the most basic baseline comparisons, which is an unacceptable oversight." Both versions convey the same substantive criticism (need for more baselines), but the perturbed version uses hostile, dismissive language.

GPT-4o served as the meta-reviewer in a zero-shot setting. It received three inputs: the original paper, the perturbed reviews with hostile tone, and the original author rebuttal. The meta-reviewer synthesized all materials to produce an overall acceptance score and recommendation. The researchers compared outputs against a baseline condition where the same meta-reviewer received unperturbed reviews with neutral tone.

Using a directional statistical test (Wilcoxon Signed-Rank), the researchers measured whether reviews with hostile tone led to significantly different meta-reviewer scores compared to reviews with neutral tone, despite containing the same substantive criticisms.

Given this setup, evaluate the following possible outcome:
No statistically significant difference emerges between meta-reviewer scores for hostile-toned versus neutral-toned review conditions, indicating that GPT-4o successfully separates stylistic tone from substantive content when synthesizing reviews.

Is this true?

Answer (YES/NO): NO